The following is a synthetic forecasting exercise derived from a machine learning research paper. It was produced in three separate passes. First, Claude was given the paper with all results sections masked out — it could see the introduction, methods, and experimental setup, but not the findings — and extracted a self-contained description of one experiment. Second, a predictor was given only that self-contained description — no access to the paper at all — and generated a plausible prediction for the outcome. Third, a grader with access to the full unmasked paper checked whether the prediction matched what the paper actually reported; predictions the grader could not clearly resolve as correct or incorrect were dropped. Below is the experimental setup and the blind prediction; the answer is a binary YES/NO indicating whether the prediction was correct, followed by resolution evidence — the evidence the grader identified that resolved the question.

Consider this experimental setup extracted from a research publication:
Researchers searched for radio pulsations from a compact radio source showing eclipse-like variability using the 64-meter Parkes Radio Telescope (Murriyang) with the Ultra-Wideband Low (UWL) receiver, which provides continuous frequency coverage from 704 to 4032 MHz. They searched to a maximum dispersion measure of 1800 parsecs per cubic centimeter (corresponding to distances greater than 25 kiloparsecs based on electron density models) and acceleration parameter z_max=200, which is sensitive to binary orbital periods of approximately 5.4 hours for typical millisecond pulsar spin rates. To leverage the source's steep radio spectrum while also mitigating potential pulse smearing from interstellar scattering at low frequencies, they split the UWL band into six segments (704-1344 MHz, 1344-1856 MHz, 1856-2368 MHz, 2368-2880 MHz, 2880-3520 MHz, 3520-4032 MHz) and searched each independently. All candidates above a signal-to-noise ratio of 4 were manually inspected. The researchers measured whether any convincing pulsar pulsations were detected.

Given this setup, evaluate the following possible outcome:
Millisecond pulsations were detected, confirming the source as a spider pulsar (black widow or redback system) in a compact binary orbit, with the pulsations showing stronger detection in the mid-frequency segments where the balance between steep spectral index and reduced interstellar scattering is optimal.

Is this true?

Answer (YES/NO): NO